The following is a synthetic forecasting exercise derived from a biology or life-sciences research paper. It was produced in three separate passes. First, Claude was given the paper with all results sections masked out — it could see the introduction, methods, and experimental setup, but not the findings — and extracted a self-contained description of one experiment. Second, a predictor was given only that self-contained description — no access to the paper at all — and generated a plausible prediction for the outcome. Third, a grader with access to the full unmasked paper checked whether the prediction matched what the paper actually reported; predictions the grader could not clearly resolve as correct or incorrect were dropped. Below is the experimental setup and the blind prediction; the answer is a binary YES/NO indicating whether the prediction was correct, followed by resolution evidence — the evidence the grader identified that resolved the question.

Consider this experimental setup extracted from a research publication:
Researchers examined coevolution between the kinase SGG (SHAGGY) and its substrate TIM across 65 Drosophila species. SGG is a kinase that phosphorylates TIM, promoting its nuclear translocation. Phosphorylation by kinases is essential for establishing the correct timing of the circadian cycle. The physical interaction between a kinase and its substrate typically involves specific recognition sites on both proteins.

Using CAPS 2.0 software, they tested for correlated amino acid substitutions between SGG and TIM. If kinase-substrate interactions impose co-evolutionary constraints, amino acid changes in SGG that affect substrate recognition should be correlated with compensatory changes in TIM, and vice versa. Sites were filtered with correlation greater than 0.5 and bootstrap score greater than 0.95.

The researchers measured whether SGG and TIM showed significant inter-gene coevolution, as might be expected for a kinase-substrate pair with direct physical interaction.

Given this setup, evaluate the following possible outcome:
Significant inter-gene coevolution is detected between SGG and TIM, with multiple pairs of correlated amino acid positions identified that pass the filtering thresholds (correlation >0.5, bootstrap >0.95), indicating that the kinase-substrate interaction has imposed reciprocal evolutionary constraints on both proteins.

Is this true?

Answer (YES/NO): NO